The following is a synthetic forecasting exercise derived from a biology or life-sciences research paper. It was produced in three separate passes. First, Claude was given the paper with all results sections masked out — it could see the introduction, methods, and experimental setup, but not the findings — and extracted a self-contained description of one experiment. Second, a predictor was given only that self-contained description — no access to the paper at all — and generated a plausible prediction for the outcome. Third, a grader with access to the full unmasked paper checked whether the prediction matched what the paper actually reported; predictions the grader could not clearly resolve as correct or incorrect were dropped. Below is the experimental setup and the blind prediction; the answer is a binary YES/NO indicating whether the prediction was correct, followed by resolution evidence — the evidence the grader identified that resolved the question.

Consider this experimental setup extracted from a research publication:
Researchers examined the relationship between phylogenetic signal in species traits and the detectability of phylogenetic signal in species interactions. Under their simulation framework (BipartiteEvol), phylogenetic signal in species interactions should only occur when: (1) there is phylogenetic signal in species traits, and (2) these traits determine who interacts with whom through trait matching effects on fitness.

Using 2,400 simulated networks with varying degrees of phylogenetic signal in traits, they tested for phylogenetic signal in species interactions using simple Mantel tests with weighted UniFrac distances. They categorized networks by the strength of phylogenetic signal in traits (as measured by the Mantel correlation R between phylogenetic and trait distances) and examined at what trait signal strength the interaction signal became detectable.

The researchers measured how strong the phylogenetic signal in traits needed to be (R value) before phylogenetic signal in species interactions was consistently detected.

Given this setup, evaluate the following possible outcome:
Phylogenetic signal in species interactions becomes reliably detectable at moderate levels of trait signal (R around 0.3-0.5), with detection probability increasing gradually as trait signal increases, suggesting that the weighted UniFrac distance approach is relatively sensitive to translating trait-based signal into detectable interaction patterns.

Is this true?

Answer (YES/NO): NO